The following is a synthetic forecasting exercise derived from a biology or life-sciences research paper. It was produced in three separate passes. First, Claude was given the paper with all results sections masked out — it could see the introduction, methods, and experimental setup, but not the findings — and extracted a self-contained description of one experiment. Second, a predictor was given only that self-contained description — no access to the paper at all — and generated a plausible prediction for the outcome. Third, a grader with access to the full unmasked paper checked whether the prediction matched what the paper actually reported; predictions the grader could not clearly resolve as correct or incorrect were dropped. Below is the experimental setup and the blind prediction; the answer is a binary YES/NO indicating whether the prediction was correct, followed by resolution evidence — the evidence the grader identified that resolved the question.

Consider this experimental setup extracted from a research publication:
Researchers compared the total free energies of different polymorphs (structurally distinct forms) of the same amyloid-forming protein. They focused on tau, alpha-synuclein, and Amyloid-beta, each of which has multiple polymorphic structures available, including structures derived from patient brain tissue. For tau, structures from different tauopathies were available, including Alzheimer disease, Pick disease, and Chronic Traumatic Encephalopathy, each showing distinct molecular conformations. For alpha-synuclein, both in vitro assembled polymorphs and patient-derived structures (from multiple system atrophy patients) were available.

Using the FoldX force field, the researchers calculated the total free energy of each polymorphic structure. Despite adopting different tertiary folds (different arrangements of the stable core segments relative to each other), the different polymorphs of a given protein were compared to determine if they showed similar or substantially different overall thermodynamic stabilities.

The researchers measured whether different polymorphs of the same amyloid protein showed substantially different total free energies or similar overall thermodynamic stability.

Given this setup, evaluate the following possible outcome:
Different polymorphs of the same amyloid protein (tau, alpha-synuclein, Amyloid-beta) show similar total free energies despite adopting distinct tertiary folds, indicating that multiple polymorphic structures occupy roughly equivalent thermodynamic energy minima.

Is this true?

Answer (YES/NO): YES